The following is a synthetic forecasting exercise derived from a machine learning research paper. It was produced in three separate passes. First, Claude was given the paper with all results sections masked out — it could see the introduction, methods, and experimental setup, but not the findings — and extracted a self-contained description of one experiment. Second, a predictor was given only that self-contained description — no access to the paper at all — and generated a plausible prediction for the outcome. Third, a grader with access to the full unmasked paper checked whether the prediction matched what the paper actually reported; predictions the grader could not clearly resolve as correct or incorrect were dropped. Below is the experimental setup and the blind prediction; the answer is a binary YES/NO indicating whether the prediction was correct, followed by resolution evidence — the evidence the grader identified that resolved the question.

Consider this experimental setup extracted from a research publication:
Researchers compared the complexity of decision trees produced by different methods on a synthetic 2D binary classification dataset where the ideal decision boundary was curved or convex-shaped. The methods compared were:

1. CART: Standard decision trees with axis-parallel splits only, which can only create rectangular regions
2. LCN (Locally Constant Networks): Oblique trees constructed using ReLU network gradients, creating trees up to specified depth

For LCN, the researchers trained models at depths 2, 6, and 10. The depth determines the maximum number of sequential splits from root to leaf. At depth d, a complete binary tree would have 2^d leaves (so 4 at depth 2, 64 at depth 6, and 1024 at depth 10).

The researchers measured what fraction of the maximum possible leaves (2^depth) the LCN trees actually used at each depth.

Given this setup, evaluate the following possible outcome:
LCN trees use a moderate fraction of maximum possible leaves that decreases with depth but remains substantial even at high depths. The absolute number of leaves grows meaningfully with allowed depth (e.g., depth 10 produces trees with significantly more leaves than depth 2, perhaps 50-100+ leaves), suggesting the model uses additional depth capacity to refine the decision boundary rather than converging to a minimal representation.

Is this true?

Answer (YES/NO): NO